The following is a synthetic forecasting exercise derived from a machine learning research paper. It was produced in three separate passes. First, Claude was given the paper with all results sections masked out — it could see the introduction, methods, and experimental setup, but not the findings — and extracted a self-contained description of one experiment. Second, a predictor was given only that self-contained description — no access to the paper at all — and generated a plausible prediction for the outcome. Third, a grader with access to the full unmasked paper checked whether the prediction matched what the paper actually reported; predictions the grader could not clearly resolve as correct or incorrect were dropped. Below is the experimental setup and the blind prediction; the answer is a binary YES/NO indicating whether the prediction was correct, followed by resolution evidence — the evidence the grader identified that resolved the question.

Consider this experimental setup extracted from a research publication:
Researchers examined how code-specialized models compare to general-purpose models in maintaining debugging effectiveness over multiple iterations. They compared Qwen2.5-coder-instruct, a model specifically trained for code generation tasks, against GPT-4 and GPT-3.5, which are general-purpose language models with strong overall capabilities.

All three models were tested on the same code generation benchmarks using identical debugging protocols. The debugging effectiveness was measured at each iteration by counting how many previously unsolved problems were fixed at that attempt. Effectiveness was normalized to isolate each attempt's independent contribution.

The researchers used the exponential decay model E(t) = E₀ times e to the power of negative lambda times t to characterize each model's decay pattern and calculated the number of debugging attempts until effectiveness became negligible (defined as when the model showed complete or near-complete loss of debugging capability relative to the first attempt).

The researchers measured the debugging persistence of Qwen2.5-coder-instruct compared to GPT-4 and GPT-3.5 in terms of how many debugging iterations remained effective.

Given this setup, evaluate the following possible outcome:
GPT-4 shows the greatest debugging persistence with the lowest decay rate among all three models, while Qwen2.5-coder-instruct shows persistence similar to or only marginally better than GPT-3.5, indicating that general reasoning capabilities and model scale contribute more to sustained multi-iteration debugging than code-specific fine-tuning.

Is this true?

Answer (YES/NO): NO